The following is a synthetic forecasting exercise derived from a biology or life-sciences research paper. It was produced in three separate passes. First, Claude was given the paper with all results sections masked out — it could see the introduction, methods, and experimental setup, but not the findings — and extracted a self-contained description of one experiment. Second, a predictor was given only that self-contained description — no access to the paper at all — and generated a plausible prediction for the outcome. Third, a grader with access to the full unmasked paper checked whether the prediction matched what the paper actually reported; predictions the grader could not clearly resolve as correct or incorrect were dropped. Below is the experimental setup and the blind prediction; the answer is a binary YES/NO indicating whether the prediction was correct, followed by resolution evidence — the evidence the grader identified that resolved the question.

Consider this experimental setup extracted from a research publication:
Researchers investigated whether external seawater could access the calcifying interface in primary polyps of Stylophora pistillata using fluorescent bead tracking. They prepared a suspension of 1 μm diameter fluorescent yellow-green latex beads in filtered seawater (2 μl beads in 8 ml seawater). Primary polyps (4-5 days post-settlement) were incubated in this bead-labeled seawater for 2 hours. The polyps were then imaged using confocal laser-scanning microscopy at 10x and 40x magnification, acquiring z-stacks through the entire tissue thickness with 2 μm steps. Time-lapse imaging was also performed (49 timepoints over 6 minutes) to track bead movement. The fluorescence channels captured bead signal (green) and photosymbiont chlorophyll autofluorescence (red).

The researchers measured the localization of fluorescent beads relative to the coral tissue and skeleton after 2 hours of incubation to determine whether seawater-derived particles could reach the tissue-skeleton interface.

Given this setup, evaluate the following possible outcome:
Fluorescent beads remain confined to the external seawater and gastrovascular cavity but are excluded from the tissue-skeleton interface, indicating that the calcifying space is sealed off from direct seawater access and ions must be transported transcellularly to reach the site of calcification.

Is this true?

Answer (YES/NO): NO